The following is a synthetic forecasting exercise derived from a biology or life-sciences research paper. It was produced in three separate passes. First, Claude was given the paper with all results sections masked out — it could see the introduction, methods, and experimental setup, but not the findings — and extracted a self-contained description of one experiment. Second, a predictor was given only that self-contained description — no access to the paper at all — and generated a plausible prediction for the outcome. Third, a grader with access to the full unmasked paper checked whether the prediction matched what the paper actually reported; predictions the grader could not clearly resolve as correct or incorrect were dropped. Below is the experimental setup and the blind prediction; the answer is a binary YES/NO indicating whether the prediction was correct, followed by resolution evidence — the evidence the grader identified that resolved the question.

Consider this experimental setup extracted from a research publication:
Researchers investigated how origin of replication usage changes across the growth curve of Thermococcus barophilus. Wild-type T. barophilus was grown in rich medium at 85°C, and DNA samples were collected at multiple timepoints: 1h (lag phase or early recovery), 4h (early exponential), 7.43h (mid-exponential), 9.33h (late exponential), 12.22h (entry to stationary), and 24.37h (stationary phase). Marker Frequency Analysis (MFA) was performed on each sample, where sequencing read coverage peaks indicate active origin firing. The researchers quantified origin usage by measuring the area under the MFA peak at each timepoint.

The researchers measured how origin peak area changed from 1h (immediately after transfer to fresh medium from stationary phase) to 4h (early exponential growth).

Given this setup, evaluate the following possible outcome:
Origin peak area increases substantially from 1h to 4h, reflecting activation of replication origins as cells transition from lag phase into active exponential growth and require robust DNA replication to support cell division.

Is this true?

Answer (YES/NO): NO